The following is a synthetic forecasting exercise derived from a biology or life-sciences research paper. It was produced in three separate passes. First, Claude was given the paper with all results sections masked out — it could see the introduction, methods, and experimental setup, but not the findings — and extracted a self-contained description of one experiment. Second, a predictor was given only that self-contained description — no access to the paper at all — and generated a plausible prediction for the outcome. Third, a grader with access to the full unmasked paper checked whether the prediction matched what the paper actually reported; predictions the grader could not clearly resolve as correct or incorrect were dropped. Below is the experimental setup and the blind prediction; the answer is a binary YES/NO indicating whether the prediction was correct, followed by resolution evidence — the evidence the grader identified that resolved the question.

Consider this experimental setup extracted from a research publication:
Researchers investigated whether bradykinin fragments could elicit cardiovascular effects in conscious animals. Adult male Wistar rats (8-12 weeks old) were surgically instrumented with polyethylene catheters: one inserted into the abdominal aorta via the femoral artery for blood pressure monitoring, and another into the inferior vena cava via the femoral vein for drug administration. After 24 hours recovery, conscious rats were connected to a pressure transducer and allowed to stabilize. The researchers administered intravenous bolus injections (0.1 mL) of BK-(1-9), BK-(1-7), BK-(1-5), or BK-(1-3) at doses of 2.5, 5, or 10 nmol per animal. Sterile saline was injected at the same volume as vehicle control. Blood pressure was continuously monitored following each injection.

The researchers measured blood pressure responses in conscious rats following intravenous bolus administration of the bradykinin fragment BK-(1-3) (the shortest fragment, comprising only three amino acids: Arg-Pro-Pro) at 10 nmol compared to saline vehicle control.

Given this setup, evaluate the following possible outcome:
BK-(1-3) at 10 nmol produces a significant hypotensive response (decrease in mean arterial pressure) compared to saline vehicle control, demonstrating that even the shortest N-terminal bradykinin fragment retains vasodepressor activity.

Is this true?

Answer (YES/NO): YES